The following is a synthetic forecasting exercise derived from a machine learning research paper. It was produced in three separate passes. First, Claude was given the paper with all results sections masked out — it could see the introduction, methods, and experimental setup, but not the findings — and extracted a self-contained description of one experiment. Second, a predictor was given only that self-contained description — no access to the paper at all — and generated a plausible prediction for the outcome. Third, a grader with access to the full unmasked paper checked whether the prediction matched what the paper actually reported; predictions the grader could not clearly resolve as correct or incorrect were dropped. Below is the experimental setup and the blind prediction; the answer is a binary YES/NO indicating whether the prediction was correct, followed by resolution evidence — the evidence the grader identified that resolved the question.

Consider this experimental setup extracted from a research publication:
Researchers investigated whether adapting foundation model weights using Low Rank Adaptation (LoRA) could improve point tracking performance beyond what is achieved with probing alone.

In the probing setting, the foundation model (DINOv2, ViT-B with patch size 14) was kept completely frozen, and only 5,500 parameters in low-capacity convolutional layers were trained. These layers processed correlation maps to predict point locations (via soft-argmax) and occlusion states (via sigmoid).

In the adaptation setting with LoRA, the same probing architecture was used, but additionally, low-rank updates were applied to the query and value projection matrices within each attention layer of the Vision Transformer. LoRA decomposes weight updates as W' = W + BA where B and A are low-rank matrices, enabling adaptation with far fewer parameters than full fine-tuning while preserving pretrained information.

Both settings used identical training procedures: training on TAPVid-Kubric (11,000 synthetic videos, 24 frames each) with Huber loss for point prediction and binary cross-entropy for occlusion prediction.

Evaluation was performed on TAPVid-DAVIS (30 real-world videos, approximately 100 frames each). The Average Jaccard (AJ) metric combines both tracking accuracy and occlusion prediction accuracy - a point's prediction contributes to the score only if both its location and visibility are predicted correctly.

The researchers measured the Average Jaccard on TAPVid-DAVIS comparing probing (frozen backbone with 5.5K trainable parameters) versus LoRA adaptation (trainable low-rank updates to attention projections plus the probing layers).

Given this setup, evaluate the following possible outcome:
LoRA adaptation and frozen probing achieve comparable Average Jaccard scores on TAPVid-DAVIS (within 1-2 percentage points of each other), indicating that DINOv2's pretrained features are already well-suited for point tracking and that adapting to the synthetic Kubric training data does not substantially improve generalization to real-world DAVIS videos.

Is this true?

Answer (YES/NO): NO